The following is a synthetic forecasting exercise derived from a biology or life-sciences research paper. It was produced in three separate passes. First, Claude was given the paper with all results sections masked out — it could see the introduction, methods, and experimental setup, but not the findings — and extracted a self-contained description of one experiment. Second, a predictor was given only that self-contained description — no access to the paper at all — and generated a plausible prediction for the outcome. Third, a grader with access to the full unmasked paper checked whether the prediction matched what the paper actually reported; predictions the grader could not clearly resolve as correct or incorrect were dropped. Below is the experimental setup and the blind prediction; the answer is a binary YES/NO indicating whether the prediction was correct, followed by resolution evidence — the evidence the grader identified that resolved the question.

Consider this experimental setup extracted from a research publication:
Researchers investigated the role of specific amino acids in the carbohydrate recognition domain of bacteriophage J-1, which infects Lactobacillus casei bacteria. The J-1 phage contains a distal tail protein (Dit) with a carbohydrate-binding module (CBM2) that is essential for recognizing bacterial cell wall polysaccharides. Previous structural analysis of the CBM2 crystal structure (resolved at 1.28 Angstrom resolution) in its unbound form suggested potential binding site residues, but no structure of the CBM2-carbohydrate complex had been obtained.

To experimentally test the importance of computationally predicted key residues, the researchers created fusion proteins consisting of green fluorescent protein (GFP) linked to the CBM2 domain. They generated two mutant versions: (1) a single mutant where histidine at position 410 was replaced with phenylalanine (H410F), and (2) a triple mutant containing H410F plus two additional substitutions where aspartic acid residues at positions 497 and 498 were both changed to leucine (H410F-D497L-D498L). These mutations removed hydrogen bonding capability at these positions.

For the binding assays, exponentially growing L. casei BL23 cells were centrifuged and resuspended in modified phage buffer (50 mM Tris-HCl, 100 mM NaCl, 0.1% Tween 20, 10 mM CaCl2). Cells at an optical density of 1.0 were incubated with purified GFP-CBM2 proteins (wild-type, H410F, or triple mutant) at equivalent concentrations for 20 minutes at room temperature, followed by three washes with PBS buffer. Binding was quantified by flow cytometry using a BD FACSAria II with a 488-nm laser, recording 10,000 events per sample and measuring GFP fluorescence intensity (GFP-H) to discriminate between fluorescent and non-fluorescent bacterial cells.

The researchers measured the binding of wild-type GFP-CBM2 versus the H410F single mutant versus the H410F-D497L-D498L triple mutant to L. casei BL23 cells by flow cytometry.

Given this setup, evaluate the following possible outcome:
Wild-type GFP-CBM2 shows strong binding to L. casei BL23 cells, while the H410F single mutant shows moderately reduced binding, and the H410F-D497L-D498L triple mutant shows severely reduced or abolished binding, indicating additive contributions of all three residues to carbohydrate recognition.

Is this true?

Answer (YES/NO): YES